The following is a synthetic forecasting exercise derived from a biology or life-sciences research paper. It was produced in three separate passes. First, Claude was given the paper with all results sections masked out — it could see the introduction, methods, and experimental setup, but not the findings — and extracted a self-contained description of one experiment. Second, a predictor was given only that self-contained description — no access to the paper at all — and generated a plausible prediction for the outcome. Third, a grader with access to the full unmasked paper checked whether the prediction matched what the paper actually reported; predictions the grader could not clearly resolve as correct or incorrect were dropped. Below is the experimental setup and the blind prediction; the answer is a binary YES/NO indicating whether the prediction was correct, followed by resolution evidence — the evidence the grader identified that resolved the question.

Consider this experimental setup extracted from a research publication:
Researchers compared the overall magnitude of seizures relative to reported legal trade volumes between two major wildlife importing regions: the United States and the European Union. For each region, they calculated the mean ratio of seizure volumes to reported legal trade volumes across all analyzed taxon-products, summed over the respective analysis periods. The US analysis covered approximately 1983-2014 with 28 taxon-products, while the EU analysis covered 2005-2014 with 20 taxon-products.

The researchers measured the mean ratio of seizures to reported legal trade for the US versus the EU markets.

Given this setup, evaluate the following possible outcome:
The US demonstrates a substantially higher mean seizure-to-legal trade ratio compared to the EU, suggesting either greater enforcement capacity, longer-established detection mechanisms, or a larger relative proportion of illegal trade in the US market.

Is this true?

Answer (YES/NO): YES